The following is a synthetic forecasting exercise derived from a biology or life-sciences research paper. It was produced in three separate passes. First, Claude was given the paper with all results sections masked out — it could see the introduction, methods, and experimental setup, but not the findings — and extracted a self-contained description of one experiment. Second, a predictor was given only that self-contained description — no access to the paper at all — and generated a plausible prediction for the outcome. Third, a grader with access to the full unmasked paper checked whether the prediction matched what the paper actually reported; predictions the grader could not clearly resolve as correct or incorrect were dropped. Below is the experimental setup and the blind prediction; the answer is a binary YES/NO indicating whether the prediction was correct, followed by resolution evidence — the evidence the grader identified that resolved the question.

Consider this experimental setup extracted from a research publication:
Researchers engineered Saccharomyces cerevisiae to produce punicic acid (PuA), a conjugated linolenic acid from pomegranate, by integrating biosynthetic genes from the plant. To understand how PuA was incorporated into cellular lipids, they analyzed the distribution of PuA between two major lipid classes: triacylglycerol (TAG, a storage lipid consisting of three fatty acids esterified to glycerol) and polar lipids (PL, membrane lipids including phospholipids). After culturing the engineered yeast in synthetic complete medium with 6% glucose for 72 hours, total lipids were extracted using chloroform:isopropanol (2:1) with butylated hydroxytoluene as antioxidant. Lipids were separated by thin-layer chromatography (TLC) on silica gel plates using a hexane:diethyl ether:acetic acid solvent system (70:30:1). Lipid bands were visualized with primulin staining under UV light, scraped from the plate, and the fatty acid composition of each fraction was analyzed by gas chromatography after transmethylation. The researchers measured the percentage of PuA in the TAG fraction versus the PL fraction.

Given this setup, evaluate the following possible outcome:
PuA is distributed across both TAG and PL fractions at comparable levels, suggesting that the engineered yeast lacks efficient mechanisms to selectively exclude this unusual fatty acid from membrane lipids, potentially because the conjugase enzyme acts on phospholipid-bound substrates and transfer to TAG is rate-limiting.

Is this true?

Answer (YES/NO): NO